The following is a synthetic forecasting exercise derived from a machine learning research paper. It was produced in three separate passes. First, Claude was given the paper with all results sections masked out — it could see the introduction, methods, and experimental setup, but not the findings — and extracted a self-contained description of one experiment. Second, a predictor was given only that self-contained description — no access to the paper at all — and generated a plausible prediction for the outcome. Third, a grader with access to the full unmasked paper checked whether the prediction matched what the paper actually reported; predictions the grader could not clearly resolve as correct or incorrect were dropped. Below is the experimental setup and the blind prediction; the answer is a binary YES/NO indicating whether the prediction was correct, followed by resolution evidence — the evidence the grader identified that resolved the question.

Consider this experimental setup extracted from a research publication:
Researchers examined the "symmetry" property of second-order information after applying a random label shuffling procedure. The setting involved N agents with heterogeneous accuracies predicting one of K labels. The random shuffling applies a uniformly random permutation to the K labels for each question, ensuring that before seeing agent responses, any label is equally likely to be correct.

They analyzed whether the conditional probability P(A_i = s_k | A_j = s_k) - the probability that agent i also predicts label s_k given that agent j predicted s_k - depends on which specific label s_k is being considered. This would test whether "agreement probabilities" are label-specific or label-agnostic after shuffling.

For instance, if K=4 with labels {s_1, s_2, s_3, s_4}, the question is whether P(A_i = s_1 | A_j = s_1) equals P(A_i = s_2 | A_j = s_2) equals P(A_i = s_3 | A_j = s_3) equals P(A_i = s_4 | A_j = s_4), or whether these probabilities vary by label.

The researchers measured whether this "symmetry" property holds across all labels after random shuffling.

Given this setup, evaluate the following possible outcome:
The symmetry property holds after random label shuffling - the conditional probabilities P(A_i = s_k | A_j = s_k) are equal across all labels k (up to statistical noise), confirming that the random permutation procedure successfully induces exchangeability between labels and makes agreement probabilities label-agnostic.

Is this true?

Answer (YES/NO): YES